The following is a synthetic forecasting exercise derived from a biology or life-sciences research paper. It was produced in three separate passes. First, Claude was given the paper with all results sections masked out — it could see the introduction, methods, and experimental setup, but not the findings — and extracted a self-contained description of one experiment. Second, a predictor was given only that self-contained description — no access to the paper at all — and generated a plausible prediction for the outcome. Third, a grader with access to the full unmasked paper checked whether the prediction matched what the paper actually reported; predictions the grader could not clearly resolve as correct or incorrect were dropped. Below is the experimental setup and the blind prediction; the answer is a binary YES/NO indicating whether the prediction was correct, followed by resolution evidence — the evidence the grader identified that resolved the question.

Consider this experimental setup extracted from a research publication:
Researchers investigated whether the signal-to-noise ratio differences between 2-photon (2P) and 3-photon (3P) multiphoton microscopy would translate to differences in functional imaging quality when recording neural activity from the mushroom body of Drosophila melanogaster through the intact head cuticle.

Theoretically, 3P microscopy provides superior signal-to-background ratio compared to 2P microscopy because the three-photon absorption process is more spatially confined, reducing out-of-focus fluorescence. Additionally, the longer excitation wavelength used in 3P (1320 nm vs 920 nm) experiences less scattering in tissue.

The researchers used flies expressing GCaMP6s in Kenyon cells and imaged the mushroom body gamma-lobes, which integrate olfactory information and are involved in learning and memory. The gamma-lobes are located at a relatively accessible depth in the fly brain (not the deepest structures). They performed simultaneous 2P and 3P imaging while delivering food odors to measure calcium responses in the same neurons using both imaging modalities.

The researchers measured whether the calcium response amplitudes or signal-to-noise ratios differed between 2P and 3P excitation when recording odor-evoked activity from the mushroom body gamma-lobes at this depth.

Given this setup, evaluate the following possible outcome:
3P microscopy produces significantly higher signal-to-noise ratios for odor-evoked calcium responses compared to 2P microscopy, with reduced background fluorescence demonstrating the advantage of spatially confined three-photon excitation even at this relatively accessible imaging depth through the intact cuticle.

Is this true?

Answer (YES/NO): NO